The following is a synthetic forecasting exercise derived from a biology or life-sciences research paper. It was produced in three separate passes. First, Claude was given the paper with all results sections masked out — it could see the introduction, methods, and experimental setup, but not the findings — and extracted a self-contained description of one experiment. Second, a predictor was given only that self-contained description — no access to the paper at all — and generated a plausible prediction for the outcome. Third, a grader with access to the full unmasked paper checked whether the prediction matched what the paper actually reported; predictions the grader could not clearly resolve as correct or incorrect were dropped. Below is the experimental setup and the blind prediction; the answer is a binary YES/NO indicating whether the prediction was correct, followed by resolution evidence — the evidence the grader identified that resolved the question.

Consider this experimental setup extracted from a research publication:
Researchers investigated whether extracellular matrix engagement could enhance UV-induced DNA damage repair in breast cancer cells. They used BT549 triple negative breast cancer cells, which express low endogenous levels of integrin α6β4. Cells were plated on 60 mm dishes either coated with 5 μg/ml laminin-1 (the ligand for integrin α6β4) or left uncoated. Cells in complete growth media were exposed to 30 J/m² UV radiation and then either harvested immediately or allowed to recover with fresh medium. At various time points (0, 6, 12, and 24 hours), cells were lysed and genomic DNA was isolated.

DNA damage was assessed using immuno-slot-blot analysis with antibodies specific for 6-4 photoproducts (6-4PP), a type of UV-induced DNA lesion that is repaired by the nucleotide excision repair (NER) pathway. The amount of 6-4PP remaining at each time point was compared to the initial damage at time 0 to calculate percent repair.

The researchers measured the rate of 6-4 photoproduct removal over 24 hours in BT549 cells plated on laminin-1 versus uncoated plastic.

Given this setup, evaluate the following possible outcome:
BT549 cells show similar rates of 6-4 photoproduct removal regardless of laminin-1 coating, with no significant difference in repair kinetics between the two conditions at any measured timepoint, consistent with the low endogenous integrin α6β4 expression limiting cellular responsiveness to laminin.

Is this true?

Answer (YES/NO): YES